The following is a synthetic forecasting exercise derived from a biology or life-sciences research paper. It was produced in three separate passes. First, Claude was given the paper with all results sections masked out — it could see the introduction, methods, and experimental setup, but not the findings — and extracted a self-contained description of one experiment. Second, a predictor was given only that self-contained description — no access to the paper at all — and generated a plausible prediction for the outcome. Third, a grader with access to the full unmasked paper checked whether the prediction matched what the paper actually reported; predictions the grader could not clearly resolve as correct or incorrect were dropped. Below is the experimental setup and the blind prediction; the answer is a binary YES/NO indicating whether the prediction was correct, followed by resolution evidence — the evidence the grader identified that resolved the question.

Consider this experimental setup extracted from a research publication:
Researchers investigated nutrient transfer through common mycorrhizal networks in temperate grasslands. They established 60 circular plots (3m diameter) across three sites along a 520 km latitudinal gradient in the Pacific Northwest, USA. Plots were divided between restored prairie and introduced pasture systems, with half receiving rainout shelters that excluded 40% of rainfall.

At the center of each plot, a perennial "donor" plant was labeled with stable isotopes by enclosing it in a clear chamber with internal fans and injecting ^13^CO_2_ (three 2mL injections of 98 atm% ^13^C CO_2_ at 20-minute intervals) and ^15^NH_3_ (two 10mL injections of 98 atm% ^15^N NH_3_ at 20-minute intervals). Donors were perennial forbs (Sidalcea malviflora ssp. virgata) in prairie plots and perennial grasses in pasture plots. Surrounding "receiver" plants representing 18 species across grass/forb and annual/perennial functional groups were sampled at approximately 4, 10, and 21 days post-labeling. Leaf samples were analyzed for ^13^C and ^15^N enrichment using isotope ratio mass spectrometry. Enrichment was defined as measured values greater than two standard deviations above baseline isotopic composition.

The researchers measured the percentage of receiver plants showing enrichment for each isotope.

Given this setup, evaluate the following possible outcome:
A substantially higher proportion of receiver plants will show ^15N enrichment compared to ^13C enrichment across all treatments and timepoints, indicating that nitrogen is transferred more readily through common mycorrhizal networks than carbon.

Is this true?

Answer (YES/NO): YES